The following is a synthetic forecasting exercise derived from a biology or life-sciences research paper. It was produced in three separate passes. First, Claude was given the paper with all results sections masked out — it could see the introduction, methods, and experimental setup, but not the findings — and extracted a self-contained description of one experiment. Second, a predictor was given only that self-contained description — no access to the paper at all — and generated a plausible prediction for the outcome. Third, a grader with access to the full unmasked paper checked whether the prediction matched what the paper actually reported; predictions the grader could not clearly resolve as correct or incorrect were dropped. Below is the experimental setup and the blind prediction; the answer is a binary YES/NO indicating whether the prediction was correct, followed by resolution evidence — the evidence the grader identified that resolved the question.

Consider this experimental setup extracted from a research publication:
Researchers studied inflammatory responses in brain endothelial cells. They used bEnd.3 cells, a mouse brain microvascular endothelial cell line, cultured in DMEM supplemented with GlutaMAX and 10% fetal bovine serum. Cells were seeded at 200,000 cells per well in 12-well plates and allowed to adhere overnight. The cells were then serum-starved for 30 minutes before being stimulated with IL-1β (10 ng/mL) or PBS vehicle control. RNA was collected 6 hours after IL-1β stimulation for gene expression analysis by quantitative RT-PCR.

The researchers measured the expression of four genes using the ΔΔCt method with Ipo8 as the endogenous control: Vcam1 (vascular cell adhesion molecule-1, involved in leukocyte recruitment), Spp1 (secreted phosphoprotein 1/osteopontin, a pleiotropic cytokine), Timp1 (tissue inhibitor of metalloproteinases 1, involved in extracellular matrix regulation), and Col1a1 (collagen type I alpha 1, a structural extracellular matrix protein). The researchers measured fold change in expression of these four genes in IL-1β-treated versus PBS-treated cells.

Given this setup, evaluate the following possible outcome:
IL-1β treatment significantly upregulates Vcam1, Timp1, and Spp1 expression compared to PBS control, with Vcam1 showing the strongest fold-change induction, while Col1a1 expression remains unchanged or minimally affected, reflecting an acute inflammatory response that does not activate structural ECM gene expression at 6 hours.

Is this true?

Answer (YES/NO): NO